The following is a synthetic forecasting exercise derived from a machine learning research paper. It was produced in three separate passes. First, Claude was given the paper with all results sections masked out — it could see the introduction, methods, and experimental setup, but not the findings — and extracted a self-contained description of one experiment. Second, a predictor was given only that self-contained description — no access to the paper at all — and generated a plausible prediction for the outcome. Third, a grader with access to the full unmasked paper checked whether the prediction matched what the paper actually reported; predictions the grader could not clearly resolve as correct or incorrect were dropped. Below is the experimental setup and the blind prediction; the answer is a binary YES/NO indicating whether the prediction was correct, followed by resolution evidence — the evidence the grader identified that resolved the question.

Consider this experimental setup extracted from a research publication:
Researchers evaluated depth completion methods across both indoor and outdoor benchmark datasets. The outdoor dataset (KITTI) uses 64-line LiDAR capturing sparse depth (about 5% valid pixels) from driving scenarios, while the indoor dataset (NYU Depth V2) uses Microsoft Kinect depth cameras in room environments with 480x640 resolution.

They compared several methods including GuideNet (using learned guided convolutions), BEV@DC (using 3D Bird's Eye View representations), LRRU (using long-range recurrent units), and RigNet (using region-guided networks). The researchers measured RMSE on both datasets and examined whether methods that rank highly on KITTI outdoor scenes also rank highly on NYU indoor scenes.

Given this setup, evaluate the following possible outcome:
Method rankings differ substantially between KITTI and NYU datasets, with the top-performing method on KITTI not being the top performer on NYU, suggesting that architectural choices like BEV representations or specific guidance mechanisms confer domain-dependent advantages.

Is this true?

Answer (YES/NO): YES